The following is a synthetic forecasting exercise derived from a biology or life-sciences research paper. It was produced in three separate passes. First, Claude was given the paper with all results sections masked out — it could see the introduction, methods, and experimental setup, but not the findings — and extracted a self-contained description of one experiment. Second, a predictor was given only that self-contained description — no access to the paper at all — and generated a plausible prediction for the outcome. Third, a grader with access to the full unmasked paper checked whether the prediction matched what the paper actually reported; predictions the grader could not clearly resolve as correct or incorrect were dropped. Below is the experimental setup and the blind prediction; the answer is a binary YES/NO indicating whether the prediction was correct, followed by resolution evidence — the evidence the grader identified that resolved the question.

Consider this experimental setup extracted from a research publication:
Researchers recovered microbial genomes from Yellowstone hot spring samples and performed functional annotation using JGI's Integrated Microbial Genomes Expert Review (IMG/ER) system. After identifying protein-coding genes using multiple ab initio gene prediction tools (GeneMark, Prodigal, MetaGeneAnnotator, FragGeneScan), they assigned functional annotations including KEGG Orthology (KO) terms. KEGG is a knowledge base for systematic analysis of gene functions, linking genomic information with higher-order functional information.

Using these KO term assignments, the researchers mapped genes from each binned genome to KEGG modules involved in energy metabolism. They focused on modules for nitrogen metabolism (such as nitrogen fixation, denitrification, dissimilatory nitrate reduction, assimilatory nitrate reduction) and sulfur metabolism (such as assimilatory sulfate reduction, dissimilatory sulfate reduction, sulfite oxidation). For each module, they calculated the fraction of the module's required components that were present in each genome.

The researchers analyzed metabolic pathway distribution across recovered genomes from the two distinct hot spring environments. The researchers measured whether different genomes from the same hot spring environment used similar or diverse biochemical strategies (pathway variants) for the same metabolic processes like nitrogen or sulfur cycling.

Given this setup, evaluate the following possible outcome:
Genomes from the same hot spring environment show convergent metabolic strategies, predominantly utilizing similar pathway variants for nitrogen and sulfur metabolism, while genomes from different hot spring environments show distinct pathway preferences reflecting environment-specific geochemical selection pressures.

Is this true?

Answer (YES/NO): NO